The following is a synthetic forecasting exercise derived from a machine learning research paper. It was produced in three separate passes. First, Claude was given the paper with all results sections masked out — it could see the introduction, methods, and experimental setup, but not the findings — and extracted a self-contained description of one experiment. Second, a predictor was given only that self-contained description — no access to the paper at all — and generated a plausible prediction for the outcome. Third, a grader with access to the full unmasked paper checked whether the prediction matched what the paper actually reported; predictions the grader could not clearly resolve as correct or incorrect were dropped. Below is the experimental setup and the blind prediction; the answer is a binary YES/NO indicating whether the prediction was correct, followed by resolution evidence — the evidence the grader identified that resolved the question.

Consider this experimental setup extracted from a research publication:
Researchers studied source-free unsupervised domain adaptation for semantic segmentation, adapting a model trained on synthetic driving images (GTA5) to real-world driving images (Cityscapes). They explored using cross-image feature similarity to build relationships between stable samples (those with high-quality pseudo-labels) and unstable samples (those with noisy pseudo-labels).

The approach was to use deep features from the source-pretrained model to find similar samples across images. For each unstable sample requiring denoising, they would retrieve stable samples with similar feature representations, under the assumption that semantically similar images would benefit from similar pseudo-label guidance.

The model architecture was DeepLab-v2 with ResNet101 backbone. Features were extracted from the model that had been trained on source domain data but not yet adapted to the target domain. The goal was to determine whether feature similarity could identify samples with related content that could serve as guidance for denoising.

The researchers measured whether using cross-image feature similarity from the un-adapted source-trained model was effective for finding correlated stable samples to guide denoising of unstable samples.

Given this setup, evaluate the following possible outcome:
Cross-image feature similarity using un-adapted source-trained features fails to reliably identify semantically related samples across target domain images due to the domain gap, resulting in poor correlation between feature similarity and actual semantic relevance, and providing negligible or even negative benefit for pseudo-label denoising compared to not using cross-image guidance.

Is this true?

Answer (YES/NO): YES